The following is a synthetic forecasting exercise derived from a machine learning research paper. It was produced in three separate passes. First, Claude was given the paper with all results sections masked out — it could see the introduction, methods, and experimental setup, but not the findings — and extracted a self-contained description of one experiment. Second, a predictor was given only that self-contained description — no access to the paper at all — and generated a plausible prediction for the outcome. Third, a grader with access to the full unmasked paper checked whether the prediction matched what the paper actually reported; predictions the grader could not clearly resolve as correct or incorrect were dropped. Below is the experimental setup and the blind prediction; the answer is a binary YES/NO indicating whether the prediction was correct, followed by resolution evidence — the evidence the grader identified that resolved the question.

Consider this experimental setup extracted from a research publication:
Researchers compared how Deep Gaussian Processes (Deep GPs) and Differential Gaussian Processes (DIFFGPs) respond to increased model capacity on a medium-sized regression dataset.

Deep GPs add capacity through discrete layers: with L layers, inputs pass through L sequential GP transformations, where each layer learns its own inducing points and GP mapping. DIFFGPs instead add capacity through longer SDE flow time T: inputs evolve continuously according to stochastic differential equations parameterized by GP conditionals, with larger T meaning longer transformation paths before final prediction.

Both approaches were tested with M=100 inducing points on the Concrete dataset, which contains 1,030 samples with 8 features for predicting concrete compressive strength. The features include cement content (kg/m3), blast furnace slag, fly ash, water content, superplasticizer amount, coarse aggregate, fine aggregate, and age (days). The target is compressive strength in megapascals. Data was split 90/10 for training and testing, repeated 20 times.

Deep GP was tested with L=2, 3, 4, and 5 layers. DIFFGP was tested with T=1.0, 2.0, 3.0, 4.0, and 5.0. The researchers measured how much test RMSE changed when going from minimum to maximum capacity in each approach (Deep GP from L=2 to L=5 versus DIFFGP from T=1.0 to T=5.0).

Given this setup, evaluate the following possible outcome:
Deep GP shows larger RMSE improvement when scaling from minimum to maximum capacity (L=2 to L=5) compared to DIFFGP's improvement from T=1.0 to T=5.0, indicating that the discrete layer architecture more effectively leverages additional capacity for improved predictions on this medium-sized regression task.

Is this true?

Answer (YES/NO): NO